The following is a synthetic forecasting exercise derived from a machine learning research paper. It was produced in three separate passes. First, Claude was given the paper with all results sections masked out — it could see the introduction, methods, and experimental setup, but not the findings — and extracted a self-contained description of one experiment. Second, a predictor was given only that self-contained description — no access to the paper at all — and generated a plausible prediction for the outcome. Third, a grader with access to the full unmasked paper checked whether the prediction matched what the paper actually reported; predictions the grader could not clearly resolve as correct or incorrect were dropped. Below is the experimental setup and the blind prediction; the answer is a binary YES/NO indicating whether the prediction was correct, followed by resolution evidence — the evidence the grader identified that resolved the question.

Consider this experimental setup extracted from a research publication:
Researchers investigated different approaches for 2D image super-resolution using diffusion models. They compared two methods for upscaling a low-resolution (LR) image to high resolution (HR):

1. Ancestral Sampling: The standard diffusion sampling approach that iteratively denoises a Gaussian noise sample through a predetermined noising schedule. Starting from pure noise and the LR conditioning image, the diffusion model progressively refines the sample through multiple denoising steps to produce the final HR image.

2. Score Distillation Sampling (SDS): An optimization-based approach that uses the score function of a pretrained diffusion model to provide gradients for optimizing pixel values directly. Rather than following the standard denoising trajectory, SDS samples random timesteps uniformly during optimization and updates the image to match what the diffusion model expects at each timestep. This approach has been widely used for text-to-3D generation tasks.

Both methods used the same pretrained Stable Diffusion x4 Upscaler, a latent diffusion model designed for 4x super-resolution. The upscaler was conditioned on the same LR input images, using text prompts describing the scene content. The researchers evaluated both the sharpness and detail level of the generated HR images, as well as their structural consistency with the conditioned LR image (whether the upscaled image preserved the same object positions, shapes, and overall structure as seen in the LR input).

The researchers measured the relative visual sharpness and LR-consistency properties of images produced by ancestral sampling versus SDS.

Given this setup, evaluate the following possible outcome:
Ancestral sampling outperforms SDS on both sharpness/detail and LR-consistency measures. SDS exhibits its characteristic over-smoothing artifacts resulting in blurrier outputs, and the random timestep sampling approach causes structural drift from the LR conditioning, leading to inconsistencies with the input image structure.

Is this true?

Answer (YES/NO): NO